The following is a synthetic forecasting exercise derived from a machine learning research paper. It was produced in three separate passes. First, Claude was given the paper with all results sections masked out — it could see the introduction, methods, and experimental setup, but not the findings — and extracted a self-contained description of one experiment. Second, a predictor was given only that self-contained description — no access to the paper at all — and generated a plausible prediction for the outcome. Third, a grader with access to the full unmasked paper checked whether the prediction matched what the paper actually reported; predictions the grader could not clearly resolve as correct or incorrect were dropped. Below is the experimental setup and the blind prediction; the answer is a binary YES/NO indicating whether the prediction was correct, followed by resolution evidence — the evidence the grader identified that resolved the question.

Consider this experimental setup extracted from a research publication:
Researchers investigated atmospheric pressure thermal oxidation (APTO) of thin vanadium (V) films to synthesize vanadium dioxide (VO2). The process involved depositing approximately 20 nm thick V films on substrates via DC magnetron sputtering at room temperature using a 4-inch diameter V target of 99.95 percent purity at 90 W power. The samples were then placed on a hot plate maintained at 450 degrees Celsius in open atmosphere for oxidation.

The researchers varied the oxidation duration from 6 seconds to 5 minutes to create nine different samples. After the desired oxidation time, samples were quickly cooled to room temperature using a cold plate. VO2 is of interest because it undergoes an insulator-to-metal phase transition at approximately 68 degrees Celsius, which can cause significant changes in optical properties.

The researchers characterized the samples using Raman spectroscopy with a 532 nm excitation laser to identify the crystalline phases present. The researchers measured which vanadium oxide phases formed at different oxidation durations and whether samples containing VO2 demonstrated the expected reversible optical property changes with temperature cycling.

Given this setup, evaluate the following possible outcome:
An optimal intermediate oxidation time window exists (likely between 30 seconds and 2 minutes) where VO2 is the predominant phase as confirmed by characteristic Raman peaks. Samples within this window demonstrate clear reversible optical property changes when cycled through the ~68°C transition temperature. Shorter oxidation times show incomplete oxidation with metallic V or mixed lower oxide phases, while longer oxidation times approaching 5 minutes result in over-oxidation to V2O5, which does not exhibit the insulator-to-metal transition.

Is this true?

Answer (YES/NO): NO